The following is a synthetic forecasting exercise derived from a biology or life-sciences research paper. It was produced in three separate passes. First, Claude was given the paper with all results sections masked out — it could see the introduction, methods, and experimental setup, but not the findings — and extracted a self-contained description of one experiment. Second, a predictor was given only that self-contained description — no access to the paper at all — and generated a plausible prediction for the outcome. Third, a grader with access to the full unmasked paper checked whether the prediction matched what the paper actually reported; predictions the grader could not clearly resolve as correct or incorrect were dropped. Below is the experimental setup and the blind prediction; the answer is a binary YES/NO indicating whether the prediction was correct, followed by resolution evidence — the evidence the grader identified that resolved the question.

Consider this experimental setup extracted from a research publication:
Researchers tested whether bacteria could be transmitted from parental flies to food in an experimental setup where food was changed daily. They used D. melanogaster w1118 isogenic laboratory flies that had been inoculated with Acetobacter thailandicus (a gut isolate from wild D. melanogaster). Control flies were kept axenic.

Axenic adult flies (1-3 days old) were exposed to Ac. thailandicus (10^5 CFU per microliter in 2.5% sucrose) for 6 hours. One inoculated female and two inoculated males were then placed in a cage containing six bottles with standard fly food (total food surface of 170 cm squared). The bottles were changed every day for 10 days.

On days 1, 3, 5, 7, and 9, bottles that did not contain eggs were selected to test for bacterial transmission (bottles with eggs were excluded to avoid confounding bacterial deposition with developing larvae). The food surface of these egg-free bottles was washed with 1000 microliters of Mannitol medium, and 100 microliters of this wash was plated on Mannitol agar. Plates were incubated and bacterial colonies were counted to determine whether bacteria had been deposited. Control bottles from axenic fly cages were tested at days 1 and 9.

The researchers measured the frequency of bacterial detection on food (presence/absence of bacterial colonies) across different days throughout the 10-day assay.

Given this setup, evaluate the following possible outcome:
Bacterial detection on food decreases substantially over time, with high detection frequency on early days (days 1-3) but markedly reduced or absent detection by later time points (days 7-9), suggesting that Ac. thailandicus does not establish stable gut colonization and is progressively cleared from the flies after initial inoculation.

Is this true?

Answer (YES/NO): NO